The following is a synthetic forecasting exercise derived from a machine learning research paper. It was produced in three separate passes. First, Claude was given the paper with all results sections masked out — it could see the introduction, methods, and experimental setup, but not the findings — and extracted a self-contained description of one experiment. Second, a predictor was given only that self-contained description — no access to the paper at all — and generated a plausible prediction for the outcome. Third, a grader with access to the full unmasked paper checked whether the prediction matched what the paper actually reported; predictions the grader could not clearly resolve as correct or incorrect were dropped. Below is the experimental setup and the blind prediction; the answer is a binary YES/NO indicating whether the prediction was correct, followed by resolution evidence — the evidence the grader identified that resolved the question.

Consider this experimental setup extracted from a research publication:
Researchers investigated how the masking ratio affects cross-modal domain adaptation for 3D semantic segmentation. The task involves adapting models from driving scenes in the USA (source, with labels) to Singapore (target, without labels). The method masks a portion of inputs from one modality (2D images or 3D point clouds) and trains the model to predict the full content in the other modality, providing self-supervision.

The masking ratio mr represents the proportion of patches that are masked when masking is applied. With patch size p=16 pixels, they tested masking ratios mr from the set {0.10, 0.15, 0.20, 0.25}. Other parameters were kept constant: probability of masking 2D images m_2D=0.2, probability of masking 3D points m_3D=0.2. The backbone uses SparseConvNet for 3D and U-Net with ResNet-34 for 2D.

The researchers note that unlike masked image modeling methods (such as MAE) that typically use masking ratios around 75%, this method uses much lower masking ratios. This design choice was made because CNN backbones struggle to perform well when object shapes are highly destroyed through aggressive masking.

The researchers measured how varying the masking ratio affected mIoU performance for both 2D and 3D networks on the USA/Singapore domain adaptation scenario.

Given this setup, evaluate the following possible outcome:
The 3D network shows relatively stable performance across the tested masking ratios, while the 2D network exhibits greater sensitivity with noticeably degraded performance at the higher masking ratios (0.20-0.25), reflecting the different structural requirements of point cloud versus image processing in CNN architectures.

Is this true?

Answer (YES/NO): NO